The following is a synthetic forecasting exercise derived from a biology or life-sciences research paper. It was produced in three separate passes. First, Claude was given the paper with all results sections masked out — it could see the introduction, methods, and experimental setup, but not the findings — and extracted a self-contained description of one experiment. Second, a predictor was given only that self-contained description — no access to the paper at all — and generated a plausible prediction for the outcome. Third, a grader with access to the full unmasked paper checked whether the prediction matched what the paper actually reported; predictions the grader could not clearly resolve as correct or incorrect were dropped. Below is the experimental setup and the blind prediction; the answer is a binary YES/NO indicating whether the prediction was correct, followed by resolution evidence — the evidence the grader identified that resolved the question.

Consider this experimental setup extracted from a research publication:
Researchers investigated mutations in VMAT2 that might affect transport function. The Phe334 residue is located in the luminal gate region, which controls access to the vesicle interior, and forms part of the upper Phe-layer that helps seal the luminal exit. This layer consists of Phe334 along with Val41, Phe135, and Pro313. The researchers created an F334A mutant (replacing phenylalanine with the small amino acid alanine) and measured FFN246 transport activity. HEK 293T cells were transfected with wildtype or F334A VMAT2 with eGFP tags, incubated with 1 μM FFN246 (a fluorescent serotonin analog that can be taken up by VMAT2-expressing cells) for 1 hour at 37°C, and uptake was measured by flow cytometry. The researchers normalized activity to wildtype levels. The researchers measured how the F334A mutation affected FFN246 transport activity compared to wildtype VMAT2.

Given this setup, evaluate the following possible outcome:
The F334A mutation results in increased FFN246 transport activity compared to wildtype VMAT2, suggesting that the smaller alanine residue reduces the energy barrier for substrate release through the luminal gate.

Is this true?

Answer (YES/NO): NO